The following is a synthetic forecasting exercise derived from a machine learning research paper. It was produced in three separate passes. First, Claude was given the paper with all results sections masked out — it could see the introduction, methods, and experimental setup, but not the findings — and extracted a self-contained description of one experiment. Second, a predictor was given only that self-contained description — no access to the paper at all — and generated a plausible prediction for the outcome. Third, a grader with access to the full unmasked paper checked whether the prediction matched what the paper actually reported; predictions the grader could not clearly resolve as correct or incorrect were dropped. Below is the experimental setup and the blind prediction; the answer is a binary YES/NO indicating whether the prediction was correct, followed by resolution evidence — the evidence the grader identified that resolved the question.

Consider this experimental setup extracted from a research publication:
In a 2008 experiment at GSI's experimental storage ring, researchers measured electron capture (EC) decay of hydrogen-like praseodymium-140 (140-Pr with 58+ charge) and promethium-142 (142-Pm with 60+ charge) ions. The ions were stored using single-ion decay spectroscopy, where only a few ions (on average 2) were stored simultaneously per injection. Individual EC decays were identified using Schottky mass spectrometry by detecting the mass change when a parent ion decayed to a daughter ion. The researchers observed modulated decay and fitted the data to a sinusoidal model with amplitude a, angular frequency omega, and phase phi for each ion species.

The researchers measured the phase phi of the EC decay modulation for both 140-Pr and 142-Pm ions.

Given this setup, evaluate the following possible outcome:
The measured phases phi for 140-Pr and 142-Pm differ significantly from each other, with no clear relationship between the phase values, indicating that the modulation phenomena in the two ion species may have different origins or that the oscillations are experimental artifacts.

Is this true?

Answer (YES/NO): YES